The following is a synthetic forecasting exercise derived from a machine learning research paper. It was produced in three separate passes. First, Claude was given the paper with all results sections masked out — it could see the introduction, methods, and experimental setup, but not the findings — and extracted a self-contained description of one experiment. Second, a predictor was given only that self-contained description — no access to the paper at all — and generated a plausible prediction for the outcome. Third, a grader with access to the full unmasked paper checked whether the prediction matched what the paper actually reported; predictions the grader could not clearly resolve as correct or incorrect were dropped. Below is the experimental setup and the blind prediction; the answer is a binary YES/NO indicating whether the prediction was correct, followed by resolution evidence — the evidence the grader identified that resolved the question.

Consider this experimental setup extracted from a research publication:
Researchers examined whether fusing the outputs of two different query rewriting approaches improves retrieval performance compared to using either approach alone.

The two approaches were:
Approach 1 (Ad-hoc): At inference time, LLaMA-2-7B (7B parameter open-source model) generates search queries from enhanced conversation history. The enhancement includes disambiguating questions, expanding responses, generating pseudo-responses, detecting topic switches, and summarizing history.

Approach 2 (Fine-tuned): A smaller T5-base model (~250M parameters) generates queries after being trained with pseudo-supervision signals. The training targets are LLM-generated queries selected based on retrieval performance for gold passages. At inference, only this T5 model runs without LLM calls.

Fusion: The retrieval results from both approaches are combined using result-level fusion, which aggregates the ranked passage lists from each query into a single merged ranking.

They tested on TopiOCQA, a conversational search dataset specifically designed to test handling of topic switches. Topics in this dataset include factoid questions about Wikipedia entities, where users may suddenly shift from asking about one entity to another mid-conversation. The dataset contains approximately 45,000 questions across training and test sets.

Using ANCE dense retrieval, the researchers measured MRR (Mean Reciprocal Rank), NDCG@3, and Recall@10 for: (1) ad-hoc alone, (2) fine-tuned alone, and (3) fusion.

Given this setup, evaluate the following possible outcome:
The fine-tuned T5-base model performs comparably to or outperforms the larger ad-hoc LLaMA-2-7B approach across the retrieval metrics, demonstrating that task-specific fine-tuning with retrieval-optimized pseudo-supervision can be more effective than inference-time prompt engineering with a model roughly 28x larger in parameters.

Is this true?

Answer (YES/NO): NO